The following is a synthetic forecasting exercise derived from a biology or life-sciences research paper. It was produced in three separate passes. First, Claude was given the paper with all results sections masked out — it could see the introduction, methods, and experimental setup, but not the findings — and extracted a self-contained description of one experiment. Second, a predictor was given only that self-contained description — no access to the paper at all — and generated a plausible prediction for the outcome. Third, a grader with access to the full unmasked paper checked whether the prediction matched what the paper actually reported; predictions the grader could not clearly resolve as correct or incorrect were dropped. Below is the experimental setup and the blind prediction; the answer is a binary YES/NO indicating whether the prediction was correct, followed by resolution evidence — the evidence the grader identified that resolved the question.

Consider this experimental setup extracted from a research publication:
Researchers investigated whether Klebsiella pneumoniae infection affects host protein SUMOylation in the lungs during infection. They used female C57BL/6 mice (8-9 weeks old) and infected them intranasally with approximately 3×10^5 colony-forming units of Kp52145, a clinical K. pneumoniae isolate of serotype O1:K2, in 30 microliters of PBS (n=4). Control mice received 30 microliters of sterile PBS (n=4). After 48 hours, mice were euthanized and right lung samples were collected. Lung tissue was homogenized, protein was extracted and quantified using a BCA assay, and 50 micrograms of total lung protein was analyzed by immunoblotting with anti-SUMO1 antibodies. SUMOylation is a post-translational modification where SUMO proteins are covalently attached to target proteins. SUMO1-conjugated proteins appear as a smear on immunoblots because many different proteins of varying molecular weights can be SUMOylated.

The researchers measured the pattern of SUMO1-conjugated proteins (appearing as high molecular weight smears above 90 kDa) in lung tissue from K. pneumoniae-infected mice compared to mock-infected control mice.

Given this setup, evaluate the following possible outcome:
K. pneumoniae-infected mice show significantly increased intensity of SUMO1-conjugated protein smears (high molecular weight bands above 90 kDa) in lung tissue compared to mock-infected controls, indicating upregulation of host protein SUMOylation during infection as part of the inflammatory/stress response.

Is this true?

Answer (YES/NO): NO